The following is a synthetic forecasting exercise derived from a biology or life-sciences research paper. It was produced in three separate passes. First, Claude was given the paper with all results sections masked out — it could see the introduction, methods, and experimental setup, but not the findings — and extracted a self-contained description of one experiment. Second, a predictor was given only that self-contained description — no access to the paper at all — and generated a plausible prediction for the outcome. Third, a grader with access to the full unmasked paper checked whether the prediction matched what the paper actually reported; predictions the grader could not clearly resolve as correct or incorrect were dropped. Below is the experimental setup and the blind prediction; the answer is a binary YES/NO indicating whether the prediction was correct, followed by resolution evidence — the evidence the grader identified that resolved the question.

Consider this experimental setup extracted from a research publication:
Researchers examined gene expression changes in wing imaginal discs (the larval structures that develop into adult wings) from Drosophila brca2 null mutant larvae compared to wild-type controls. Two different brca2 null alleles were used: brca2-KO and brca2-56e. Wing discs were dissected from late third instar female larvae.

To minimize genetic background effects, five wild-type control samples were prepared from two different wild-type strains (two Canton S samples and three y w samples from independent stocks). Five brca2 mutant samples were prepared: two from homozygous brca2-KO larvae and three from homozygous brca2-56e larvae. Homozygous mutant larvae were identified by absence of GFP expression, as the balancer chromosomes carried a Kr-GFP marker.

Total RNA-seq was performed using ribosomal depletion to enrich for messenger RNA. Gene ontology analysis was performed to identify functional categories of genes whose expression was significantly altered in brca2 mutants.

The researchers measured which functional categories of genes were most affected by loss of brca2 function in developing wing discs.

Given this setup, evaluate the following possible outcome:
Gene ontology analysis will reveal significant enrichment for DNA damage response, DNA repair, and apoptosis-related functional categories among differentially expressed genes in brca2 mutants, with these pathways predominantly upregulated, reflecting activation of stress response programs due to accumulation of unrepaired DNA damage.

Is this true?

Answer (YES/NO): NO